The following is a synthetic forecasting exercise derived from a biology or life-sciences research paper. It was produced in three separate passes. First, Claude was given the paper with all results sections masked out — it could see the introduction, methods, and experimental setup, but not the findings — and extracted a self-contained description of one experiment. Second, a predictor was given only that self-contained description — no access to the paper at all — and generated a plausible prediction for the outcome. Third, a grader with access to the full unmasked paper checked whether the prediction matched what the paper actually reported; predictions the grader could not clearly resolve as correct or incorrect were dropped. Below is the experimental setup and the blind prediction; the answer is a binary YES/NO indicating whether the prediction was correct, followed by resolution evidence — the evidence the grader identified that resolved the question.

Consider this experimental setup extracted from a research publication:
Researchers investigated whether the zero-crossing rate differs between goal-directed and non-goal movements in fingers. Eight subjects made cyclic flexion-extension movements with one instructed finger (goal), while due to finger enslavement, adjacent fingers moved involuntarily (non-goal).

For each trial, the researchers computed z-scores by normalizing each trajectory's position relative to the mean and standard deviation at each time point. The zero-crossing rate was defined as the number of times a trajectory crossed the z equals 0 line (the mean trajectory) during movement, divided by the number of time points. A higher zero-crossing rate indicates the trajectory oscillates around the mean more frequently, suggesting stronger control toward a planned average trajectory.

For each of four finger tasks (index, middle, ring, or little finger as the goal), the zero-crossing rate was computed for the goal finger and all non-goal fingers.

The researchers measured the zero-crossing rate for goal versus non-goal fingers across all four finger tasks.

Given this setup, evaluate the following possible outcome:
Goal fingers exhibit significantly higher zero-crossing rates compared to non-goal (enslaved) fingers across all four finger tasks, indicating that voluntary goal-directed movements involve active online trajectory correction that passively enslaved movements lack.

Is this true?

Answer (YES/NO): YES